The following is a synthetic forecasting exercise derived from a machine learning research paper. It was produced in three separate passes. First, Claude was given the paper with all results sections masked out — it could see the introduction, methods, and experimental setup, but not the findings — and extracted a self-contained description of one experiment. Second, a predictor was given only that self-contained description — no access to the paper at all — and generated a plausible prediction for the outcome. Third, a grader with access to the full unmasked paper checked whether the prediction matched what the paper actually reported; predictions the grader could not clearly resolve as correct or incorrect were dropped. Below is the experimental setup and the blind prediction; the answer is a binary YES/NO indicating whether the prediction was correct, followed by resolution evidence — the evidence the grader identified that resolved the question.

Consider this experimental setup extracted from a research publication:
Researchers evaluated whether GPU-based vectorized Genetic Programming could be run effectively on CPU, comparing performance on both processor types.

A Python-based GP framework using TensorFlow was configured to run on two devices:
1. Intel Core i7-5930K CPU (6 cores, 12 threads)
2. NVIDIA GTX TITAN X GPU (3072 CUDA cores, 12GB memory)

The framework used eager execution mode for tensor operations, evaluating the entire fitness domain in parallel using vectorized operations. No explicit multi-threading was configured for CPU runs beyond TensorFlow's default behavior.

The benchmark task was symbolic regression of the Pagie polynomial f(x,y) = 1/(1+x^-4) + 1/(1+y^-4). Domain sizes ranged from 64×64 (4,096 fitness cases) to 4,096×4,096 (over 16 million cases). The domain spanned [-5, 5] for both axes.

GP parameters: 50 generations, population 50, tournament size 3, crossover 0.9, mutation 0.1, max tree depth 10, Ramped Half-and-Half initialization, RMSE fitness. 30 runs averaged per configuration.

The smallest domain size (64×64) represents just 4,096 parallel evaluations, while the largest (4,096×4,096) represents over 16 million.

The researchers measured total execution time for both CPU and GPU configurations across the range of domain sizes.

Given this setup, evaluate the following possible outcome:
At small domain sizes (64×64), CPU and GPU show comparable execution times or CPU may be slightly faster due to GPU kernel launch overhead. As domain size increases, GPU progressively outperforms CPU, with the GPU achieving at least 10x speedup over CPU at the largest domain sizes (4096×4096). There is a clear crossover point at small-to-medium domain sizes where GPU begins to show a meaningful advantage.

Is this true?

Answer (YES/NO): YES